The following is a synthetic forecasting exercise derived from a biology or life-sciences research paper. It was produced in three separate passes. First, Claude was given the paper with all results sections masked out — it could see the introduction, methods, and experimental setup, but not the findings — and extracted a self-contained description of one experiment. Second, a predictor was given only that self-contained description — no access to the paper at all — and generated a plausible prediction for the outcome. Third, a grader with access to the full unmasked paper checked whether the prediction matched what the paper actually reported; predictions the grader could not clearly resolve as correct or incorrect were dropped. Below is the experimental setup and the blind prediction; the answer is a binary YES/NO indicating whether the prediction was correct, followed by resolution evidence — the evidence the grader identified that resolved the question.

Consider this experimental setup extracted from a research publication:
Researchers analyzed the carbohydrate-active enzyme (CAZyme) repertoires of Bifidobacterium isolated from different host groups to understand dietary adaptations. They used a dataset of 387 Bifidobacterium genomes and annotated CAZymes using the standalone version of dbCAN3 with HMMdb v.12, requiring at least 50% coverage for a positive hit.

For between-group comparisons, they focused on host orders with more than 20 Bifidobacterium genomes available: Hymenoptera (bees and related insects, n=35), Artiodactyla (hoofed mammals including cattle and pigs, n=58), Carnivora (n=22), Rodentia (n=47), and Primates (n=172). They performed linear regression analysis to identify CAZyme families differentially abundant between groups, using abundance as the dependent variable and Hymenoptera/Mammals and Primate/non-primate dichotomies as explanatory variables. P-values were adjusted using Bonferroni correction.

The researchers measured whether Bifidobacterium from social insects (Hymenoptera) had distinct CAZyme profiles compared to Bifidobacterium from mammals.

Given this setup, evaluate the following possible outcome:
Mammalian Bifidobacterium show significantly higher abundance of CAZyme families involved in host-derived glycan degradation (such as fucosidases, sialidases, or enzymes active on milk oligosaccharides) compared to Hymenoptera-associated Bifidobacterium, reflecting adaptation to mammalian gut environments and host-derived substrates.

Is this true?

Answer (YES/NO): NO